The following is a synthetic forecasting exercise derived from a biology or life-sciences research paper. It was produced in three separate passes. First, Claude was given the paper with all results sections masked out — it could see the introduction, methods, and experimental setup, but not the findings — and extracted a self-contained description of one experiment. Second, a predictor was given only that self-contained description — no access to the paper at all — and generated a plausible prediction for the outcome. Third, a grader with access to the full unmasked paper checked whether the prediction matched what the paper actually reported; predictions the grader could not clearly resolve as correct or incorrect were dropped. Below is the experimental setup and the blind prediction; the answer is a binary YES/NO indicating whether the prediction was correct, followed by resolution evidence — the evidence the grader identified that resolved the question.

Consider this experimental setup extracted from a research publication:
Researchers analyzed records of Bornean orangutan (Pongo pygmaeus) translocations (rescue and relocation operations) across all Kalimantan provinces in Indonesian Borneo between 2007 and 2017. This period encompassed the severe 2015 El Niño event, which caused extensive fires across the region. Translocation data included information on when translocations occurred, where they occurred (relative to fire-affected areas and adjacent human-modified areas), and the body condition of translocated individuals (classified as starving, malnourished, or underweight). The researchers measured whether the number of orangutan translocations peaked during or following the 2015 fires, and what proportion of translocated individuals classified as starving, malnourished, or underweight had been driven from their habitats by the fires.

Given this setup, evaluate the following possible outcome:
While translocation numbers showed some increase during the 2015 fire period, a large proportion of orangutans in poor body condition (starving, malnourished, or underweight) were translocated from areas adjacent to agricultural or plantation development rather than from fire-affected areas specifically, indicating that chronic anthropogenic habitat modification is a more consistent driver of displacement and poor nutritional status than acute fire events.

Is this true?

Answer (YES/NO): NO